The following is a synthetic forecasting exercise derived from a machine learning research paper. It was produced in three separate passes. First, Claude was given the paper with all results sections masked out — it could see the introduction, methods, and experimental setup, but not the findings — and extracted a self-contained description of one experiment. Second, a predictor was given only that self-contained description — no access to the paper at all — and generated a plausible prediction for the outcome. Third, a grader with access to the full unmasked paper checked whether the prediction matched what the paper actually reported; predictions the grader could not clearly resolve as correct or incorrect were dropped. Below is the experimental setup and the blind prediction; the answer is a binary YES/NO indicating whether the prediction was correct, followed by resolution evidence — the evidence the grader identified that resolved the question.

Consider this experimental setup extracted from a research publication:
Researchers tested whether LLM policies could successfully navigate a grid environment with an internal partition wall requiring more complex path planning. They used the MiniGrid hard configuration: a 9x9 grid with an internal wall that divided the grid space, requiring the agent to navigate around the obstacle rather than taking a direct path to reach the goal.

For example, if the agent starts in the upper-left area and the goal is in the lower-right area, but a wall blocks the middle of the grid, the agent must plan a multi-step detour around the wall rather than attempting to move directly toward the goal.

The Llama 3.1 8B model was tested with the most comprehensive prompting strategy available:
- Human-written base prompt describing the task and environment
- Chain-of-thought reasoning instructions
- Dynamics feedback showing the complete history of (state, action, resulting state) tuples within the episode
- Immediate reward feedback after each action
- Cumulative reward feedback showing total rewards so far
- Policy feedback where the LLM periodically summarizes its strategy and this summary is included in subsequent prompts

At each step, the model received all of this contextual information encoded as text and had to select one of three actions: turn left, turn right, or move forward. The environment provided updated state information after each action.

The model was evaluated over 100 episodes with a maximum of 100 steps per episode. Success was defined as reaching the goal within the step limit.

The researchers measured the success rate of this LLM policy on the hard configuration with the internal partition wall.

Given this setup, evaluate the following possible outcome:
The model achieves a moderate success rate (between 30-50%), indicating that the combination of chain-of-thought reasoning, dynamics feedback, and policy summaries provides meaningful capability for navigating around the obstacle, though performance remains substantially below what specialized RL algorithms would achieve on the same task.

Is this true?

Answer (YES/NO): NO